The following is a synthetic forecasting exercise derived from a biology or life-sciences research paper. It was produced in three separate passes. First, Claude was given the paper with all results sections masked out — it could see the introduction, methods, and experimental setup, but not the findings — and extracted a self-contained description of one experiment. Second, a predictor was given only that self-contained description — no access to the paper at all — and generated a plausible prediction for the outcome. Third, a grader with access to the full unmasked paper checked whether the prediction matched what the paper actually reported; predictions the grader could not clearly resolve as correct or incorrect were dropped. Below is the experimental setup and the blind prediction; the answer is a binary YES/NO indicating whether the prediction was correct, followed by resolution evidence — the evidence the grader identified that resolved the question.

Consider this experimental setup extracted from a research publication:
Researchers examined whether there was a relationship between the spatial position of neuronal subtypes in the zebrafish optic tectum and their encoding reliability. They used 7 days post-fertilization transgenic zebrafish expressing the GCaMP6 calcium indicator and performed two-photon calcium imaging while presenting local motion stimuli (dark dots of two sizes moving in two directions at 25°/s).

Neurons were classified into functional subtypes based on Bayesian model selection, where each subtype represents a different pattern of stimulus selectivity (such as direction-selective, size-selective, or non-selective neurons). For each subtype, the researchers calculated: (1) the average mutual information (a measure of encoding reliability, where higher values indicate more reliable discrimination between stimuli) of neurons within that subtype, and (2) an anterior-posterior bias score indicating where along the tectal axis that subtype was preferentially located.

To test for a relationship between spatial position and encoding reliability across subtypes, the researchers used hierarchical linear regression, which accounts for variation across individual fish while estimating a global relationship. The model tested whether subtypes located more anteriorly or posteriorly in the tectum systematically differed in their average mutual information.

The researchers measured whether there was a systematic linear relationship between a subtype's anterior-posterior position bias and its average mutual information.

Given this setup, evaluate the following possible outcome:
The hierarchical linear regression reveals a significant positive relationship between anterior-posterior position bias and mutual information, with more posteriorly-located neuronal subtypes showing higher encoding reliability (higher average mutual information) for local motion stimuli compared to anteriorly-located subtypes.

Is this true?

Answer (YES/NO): NO